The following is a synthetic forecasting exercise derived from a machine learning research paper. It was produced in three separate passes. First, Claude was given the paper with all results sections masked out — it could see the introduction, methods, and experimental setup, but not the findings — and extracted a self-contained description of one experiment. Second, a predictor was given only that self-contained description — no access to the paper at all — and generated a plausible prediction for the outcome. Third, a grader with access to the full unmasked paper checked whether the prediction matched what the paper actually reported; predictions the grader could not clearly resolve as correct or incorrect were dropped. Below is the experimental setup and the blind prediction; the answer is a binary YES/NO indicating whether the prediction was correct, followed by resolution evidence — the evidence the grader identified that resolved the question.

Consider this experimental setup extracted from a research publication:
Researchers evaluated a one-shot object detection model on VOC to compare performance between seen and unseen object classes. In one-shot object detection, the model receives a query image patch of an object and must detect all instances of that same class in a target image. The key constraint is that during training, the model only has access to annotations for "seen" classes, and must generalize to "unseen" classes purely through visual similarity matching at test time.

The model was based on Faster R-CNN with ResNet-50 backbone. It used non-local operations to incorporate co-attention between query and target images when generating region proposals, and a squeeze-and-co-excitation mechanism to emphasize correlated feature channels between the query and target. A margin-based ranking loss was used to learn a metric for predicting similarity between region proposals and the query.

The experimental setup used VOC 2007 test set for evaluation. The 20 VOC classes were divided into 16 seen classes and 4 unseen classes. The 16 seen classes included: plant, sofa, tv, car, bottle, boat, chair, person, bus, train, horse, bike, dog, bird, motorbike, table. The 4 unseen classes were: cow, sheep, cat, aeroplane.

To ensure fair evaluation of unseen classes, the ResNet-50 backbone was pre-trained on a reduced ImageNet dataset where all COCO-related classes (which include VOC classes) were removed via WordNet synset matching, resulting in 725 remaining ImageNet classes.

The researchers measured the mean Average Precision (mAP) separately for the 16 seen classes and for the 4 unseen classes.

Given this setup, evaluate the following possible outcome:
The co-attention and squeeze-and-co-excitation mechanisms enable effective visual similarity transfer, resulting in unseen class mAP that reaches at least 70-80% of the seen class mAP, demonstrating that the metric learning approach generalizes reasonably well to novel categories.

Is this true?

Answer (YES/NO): NO